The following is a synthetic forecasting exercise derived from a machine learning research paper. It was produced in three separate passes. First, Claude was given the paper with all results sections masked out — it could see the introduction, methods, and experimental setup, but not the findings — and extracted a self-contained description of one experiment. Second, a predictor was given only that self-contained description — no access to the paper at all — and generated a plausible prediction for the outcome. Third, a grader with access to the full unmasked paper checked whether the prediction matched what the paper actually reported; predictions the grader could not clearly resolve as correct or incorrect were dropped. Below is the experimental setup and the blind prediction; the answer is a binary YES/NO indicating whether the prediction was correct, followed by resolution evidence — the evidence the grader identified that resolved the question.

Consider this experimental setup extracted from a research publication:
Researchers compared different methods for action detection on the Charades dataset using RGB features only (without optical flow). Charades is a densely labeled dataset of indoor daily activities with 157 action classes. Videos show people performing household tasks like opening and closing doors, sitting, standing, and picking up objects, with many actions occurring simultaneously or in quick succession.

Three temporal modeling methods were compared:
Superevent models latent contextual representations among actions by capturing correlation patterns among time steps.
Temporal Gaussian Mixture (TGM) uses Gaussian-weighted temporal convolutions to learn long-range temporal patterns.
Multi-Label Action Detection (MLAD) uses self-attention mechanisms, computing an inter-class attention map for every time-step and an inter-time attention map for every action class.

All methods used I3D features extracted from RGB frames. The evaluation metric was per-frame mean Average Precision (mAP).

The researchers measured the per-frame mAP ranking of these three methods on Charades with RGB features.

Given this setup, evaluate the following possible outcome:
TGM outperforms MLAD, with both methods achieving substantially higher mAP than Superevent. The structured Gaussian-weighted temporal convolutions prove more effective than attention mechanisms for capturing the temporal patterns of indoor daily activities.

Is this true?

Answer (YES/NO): NO